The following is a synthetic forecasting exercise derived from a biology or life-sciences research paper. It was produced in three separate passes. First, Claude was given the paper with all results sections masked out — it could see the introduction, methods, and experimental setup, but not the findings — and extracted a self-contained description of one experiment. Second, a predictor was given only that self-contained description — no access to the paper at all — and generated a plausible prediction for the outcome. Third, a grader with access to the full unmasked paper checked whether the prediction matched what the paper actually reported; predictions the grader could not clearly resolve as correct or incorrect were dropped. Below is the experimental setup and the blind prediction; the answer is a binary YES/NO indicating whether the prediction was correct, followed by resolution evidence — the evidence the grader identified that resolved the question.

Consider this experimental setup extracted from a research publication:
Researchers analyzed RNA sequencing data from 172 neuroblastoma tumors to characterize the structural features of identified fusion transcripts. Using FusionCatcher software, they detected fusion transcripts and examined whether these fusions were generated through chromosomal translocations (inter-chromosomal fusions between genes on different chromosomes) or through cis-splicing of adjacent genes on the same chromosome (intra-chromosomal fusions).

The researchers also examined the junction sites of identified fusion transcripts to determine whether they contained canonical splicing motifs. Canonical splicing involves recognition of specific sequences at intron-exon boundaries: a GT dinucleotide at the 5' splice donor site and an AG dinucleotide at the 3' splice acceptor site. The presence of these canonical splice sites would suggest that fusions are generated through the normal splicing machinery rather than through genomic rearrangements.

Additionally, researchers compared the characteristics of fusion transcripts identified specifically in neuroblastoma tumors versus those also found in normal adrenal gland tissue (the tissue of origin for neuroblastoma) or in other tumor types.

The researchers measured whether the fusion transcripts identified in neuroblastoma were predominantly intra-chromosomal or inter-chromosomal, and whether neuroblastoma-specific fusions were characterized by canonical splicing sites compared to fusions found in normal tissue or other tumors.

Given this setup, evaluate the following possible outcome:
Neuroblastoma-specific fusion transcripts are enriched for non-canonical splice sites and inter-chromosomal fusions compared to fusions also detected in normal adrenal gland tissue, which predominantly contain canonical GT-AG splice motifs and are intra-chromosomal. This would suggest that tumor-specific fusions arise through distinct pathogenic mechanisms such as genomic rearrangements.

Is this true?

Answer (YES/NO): NO